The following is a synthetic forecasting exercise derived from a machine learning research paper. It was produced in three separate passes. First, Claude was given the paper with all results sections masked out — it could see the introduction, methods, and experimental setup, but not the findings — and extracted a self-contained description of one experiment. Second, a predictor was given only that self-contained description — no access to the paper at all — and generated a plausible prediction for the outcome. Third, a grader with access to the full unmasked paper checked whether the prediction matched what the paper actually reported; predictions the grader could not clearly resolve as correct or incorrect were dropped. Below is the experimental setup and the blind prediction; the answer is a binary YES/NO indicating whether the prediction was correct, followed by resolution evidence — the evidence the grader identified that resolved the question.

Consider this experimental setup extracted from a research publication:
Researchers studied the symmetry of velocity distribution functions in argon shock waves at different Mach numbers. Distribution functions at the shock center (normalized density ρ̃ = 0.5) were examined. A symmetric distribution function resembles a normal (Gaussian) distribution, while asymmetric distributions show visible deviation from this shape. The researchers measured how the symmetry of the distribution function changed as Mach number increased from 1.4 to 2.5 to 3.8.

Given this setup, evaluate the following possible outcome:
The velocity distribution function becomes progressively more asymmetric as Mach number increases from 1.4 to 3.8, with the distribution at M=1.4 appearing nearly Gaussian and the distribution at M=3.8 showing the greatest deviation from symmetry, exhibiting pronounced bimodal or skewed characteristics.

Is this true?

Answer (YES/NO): NO